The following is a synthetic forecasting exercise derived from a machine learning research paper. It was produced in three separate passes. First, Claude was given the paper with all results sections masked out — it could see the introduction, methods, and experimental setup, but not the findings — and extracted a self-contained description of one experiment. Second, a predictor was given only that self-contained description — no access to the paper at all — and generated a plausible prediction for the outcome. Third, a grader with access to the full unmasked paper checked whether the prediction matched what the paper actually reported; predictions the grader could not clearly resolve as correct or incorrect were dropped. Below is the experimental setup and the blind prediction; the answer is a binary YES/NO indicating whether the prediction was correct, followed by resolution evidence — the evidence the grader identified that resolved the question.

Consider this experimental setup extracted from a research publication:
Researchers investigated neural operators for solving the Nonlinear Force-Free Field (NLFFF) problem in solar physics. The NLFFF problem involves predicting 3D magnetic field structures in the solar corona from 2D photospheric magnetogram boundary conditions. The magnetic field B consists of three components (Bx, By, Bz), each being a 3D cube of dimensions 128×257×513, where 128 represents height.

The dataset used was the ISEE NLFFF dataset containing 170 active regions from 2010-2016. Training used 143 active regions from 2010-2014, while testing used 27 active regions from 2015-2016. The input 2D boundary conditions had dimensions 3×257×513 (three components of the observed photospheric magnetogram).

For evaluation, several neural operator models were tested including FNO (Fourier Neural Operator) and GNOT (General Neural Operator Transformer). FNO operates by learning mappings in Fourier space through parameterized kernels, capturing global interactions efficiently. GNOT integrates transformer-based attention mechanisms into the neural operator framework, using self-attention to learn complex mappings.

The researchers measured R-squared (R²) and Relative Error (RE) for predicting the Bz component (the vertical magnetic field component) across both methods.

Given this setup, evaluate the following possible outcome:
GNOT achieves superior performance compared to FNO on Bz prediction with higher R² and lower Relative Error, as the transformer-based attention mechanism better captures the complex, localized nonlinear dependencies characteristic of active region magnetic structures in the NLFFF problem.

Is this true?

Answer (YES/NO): NO